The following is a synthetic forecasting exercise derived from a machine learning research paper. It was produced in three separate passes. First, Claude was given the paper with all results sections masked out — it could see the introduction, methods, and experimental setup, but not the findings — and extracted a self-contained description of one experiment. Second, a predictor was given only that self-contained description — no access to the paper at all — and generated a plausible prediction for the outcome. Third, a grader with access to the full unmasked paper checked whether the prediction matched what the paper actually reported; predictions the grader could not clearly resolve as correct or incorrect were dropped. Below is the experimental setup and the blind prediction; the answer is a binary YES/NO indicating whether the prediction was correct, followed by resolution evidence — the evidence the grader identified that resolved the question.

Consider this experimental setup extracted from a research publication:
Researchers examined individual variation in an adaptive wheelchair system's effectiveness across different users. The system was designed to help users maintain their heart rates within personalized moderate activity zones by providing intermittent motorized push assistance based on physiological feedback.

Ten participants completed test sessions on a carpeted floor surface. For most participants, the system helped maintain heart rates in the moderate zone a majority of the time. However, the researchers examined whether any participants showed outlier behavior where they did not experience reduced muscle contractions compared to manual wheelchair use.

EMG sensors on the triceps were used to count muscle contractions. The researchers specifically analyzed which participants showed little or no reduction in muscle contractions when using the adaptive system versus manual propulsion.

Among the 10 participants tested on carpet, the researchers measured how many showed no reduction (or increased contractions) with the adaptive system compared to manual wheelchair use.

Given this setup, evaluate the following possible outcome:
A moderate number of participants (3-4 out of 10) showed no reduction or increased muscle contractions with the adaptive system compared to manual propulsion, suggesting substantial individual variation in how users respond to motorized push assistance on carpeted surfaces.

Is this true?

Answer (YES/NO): NO